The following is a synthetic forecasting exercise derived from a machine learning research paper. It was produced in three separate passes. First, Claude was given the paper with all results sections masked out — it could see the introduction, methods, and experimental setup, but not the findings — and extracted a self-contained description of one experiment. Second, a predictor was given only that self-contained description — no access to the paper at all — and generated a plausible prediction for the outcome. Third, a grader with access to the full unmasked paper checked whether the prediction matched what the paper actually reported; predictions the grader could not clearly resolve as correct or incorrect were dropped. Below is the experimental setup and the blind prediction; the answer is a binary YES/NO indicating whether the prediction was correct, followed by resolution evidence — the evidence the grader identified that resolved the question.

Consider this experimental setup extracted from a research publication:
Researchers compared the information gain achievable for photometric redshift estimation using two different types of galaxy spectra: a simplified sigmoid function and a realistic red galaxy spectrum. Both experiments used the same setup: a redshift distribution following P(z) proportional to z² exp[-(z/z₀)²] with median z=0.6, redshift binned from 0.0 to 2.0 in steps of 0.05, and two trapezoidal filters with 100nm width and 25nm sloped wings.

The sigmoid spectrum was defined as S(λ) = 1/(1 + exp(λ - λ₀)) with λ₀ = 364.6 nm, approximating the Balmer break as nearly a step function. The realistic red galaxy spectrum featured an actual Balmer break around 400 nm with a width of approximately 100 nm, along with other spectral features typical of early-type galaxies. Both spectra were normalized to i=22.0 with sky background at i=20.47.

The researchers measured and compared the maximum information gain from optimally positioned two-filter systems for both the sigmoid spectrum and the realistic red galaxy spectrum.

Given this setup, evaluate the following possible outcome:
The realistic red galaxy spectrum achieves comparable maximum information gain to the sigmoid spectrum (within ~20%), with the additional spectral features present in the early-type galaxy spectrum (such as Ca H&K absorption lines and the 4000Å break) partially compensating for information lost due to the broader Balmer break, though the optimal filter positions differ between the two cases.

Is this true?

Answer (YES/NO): NO